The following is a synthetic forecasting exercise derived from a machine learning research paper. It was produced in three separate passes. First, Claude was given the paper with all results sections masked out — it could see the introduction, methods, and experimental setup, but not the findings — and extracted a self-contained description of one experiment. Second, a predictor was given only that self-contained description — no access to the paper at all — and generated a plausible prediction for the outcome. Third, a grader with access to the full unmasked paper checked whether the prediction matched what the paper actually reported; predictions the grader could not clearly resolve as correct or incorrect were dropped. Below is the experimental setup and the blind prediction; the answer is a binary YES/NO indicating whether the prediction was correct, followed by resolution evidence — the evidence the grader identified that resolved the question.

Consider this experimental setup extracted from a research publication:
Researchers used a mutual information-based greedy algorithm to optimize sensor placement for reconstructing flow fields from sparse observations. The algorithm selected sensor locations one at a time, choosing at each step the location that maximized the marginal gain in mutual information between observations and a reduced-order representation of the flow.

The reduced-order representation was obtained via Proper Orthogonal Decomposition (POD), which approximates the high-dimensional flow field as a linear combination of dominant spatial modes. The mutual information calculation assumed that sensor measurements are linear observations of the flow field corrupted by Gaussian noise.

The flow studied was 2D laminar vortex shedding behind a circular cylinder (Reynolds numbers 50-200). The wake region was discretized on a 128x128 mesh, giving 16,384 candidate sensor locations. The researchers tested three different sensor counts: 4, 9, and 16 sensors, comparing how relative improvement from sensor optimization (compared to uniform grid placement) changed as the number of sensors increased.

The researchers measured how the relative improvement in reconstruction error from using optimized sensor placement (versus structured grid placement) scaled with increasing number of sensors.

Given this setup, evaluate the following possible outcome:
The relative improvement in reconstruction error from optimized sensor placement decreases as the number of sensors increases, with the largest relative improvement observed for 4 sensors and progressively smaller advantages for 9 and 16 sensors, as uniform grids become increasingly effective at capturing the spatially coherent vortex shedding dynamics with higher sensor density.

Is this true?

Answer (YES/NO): NO